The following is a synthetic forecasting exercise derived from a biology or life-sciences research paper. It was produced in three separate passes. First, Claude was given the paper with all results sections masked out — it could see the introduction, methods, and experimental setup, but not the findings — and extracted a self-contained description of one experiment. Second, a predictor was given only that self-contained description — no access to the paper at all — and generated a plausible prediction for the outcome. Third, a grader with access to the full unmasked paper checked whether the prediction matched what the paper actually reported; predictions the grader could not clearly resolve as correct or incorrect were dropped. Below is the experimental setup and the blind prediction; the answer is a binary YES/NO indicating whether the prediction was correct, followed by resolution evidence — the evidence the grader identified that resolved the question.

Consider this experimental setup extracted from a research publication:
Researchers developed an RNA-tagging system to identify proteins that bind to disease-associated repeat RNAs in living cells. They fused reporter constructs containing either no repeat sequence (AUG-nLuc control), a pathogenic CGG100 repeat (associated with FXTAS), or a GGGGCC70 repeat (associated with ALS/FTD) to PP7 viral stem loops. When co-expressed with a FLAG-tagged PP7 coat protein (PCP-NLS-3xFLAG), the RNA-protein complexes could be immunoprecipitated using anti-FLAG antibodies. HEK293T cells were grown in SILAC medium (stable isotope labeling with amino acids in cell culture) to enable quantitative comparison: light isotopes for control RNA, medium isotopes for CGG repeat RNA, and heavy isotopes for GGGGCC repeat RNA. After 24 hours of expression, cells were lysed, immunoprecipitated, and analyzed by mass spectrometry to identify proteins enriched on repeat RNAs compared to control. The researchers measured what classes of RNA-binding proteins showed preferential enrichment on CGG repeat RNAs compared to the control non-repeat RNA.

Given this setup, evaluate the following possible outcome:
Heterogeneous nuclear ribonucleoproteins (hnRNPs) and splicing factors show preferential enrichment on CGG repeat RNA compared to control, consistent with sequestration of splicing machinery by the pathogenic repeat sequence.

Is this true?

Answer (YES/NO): YES